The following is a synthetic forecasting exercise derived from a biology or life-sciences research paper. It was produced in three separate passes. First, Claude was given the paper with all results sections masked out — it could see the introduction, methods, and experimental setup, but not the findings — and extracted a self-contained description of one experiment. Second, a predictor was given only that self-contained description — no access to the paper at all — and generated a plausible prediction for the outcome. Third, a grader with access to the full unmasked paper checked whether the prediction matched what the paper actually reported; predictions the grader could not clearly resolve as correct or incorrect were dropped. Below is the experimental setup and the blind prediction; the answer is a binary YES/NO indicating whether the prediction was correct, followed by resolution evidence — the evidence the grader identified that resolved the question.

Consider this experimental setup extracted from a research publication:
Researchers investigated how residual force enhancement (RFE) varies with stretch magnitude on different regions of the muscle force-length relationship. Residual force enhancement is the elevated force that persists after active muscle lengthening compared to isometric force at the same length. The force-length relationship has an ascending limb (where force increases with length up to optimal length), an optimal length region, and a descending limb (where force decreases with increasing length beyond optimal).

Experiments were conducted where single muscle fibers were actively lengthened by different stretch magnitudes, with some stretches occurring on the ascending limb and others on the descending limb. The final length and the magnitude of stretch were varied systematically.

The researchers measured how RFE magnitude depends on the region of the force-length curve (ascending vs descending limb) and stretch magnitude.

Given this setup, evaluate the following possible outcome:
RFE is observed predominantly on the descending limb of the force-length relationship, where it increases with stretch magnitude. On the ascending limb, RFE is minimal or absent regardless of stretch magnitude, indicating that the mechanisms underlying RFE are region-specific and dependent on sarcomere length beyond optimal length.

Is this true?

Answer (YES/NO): NO